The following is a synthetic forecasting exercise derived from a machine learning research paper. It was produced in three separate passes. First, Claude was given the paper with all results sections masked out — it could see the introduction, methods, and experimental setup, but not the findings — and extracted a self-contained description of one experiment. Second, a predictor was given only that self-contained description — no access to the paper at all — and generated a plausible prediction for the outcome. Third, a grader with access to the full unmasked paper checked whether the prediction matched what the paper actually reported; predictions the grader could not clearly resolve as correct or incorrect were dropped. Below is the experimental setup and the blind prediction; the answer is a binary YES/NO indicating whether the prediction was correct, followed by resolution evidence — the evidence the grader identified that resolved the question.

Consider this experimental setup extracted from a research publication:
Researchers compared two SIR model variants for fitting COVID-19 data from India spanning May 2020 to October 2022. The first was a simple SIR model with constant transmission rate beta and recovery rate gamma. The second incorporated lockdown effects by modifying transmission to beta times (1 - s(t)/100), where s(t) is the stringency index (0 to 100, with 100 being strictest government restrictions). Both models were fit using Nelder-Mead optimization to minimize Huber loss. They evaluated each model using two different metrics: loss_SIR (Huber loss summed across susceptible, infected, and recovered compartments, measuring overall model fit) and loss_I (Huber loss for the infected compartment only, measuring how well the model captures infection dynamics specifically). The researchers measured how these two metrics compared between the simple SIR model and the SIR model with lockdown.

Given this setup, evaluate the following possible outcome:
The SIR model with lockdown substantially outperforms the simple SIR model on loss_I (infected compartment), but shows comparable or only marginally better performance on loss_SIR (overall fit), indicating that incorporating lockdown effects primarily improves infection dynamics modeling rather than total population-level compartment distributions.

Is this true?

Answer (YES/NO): NO